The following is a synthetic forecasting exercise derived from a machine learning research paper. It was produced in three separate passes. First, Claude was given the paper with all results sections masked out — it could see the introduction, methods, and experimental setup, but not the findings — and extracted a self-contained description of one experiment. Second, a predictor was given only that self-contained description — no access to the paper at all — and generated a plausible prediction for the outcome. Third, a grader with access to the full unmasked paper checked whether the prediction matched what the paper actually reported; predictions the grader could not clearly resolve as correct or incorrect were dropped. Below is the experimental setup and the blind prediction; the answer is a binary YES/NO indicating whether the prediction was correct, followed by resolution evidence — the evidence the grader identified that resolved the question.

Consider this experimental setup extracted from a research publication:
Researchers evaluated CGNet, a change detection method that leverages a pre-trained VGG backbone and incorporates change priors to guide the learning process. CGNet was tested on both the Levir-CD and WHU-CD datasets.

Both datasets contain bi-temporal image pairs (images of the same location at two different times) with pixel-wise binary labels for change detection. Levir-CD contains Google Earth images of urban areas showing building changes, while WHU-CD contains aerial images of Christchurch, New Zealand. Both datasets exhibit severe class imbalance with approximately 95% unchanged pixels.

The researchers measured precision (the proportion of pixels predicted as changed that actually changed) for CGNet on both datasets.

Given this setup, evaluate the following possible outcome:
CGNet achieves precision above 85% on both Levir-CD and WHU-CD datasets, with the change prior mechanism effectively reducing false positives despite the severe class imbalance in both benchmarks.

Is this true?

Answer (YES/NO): YES